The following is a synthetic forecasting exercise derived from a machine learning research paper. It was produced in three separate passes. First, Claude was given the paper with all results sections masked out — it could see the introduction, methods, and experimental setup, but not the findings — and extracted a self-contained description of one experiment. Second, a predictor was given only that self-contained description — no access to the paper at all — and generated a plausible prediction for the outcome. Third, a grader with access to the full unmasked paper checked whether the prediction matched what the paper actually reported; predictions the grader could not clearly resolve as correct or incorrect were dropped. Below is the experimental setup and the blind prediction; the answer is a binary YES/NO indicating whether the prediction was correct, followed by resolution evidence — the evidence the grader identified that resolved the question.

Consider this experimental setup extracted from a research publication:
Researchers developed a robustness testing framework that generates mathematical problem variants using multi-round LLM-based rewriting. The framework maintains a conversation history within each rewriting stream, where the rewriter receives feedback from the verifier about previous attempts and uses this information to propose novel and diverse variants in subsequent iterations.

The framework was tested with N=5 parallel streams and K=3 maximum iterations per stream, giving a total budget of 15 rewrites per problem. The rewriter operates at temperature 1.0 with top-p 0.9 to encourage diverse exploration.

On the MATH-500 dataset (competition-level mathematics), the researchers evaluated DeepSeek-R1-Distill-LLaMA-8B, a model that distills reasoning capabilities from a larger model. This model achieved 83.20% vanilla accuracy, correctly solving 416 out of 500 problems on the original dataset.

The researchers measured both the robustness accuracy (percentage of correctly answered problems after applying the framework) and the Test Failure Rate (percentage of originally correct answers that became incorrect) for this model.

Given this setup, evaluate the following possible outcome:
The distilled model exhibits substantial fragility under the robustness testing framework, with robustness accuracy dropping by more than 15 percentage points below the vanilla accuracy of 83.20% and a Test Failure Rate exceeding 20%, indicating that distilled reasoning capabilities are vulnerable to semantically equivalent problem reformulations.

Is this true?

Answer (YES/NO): YES